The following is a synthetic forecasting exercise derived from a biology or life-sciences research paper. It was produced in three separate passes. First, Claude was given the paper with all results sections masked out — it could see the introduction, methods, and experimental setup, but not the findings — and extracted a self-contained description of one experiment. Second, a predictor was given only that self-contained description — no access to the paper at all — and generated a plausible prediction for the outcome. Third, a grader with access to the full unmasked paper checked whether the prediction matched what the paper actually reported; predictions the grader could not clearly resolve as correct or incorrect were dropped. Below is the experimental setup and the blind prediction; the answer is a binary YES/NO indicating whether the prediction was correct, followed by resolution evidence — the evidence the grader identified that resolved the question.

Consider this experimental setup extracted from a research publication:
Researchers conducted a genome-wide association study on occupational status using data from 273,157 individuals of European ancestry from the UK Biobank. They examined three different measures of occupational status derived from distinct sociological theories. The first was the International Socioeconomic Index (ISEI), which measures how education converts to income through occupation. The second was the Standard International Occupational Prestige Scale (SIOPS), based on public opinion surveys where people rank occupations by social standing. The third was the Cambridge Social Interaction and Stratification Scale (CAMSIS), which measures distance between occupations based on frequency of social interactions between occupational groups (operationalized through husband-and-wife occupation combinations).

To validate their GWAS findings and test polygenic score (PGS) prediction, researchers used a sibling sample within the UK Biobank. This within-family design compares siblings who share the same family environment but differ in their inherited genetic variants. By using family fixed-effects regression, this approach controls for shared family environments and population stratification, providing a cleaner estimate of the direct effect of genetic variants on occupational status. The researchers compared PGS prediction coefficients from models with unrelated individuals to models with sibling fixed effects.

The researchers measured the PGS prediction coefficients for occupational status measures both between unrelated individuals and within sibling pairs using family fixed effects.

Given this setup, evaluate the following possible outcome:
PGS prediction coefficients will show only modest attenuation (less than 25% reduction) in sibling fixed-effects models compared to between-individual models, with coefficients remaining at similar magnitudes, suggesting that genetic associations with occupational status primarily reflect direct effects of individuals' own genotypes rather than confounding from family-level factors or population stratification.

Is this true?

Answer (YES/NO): NO